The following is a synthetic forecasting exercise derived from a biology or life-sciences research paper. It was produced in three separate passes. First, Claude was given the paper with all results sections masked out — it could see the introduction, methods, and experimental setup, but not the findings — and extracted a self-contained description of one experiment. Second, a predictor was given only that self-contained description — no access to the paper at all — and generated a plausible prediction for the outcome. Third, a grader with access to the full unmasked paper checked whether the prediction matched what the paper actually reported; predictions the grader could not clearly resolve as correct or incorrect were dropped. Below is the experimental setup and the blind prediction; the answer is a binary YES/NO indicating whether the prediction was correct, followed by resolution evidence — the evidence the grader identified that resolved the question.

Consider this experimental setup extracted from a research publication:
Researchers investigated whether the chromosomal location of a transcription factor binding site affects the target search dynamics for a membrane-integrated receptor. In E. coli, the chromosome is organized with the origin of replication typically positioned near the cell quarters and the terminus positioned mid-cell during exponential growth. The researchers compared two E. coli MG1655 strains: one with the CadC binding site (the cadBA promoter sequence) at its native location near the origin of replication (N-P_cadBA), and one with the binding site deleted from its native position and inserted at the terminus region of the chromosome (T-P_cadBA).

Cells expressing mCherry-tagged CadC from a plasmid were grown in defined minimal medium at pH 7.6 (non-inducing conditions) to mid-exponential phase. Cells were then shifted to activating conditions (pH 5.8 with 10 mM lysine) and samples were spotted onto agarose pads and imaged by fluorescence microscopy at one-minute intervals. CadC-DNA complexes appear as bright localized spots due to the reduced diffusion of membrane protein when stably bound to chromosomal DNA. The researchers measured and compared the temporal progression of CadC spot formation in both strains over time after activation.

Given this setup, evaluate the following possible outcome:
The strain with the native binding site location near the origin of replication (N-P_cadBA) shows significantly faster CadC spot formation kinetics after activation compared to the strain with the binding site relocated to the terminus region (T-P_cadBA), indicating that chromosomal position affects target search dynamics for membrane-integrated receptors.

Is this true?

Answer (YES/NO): NO